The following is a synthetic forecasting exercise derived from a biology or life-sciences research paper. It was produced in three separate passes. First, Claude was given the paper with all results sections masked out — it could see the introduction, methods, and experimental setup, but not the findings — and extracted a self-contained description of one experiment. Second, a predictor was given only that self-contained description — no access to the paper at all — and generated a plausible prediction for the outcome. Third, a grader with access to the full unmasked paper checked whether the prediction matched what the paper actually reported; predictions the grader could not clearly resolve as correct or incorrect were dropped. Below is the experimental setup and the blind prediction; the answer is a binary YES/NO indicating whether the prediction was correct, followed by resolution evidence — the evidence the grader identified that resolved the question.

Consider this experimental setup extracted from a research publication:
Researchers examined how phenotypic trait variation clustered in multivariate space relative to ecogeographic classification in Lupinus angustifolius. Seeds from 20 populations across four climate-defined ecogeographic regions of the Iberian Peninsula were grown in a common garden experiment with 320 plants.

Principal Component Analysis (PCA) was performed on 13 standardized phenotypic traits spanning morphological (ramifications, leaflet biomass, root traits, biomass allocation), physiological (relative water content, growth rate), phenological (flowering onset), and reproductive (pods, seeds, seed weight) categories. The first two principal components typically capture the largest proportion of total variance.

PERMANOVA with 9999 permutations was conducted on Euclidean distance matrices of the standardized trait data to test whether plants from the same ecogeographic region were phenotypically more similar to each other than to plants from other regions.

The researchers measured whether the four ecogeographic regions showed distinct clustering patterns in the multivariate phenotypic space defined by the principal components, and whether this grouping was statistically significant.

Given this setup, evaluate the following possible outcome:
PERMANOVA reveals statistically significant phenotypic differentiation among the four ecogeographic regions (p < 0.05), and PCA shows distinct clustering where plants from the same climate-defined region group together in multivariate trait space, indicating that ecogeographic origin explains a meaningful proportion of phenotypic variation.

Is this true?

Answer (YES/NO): NO